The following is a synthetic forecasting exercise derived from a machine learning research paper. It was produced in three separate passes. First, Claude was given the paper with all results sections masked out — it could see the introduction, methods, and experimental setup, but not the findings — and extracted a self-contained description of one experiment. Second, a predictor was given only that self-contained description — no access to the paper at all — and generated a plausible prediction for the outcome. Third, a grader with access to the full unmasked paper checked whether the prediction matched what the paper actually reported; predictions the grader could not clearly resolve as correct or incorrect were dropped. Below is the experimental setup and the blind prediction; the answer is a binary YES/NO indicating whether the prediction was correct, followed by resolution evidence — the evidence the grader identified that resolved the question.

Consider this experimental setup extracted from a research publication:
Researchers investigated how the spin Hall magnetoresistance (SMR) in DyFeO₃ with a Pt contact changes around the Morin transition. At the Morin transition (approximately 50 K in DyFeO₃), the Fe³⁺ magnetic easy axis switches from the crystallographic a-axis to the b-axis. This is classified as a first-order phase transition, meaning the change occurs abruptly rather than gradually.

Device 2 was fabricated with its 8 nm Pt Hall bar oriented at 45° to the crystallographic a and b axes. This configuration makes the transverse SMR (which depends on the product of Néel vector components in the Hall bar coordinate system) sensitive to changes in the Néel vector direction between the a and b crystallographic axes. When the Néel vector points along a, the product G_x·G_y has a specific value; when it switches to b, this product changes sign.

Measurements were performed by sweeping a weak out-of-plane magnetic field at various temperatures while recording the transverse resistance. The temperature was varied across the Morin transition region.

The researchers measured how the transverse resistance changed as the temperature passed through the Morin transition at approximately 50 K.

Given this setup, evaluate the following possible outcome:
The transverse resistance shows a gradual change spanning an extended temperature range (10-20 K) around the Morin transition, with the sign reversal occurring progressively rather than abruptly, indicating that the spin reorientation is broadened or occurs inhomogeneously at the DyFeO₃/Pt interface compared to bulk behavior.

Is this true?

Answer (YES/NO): NO